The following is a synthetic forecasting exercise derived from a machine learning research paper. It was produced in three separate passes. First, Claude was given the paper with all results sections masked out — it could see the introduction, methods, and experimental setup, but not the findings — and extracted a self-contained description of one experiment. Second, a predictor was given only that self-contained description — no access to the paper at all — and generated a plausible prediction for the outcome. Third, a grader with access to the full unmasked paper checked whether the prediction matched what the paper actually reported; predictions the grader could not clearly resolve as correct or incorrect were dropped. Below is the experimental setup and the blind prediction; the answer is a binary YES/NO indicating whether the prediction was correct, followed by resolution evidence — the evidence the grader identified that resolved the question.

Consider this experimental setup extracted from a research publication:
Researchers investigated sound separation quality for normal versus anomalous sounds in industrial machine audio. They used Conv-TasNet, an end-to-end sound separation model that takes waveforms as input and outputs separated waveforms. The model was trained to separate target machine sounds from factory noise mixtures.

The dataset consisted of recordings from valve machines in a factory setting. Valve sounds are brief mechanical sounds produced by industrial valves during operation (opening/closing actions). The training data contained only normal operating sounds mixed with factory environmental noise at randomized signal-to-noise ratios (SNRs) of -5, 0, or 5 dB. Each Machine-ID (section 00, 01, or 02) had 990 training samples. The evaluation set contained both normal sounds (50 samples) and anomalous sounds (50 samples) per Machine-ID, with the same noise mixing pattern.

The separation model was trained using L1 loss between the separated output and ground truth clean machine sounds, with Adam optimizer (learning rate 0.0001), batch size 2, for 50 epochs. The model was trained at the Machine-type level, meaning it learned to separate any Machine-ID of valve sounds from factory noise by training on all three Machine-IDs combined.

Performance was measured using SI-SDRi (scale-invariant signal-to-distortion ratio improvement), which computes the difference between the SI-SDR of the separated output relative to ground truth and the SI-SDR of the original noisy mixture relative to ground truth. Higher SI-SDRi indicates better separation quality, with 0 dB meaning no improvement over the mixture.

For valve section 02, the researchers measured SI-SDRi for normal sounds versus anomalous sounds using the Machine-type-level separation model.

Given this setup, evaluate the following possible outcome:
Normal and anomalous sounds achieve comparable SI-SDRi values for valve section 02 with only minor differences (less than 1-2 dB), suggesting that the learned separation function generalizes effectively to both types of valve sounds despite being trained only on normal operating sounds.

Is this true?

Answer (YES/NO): NO